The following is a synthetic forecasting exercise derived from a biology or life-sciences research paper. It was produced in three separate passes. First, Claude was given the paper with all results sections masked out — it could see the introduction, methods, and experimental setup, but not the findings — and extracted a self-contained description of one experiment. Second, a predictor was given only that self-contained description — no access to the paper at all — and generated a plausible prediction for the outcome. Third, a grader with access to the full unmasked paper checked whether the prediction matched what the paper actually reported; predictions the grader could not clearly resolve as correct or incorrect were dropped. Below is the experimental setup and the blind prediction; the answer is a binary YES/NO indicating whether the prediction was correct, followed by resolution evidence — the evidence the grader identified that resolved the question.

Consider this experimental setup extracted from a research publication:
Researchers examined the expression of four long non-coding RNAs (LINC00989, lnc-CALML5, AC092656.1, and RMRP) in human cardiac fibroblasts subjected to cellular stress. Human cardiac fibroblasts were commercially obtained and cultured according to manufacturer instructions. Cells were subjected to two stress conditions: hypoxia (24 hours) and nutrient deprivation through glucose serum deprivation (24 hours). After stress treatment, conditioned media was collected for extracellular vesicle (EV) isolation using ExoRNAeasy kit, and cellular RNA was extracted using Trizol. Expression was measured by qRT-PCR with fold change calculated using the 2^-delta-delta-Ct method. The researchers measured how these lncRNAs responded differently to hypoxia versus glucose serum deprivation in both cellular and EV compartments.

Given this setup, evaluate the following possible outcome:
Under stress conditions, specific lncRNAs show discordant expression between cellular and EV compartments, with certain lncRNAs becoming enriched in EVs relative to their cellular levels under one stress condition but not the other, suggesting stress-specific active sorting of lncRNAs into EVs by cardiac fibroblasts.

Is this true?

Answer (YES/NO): NO